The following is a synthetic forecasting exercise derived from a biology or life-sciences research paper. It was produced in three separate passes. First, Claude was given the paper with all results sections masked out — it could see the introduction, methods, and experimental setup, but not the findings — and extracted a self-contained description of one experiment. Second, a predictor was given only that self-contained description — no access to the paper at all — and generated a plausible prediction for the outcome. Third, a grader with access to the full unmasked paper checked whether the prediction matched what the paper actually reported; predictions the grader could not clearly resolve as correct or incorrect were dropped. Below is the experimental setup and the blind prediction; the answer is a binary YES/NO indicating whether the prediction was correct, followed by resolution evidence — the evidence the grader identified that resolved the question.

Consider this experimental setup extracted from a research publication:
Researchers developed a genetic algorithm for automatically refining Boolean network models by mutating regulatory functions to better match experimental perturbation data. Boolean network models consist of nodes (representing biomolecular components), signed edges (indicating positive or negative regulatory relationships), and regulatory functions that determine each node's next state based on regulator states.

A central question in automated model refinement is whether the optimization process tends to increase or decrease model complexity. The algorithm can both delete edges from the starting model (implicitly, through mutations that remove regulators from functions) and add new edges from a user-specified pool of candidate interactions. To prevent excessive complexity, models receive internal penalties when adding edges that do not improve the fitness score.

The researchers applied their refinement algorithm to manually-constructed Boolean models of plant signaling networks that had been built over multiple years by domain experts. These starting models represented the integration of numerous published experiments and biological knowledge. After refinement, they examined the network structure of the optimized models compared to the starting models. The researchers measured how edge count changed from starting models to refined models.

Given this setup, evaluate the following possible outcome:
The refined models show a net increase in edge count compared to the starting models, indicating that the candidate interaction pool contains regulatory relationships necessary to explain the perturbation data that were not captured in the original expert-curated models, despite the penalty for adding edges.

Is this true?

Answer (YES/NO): NO